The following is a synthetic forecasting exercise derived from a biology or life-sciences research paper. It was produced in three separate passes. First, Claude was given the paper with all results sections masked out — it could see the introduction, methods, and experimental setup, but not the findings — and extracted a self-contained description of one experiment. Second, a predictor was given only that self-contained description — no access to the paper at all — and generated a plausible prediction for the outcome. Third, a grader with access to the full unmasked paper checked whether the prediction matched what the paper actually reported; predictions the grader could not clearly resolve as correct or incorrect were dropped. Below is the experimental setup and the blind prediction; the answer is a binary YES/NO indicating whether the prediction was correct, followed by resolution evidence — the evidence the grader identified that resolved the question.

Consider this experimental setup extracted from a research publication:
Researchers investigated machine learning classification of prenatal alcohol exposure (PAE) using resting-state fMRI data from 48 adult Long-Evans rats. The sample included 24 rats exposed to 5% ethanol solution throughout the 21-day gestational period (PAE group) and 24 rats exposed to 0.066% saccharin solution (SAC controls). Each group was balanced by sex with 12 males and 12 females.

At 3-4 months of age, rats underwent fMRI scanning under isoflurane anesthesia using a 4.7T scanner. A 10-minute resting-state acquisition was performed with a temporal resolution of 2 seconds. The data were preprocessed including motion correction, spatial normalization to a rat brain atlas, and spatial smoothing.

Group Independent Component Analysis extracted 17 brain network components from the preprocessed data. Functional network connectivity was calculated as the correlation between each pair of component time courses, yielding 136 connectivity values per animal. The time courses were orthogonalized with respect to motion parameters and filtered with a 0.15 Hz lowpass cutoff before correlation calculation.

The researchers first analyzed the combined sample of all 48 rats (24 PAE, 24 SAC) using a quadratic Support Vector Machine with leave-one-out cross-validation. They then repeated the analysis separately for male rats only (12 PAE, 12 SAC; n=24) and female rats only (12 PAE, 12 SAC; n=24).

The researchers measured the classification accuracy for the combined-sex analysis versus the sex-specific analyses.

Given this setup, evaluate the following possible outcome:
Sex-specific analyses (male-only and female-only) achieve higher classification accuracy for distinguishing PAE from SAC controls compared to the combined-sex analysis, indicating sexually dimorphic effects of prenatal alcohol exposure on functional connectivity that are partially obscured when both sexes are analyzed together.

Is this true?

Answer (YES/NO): NO